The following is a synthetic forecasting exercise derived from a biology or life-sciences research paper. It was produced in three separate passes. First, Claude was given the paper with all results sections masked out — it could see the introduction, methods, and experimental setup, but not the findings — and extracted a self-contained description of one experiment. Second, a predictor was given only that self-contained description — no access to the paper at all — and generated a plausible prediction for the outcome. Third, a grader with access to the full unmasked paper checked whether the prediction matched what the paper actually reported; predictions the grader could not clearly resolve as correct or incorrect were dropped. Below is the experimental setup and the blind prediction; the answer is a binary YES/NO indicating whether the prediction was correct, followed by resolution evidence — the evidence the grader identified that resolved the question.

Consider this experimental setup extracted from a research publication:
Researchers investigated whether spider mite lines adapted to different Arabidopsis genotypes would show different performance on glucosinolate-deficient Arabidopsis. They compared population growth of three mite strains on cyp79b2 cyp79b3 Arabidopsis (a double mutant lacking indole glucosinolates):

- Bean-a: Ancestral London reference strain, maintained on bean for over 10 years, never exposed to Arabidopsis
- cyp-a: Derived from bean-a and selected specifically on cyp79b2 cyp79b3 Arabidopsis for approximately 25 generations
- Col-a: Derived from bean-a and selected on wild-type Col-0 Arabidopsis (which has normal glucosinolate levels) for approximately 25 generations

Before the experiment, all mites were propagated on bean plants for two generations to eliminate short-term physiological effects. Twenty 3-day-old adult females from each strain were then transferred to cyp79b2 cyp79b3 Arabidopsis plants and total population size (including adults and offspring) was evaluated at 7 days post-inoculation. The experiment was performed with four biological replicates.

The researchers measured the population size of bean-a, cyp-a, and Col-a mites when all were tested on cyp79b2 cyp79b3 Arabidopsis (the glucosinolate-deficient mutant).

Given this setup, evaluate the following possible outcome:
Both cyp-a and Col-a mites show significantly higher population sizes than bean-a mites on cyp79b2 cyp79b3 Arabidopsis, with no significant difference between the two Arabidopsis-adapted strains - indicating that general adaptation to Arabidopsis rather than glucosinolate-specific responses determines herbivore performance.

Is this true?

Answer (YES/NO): YES